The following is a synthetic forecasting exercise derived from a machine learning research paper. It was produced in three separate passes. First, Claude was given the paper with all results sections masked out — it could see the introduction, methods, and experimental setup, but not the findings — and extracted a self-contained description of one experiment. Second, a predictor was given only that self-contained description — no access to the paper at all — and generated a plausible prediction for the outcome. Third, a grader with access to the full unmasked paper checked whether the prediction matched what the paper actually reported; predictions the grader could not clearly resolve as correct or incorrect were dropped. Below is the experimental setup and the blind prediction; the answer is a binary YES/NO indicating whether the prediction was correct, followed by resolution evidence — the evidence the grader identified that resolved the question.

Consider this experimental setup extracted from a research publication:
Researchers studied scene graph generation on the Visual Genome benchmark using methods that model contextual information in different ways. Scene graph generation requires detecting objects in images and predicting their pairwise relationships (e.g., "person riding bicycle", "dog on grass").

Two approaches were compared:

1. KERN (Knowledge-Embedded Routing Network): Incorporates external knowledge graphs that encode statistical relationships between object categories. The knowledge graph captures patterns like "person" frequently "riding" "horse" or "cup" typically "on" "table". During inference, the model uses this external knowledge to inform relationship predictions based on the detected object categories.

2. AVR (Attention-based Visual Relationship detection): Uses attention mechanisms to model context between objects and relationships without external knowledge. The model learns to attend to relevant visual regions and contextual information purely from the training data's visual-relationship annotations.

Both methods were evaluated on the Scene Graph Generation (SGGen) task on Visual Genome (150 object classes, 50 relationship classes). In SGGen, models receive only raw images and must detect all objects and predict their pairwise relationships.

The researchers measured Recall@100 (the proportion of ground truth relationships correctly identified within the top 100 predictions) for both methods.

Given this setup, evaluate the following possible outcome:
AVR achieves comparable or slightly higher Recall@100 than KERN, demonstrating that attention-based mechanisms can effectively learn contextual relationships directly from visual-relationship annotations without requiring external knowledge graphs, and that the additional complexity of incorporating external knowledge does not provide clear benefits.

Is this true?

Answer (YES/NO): NO